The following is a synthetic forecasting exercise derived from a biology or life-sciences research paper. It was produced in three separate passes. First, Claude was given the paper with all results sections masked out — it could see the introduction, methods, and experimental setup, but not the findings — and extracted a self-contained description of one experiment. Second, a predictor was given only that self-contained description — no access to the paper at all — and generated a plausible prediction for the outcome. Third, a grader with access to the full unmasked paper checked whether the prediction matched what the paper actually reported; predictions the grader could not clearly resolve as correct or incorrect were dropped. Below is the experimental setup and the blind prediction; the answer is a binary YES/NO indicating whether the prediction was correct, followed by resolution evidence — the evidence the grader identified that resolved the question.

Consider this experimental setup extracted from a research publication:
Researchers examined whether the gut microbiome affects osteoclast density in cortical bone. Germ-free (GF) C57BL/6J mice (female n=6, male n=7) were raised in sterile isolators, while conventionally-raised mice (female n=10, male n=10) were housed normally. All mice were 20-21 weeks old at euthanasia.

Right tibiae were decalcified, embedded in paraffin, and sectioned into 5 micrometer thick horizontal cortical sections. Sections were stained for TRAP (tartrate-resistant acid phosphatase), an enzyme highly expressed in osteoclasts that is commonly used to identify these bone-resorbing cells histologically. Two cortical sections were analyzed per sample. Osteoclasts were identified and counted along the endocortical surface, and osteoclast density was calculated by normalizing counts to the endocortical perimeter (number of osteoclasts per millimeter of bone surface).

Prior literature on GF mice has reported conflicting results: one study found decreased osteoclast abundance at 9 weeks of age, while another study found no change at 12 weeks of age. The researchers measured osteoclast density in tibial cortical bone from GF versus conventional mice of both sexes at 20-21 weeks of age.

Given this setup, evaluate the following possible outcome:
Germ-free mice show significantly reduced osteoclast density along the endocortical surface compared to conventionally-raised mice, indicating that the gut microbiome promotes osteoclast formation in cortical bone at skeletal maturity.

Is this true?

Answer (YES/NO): NO